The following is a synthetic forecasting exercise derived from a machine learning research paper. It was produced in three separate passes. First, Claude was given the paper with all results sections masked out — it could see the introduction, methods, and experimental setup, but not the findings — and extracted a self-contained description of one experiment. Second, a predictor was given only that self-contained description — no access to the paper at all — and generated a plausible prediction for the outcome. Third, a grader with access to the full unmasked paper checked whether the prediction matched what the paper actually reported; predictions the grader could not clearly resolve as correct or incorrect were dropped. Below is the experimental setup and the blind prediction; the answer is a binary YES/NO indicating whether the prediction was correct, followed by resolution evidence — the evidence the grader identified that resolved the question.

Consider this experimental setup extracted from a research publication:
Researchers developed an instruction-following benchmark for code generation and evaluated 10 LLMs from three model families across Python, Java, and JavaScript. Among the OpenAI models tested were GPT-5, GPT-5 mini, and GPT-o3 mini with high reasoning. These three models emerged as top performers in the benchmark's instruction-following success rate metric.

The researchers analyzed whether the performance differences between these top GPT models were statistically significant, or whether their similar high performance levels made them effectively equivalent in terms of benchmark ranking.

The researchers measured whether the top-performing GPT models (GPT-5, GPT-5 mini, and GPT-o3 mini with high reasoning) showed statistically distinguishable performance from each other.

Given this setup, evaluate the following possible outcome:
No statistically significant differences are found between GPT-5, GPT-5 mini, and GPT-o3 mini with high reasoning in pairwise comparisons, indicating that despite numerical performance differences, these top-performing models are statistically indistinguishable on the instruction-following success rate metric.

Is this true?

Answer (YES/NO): NO